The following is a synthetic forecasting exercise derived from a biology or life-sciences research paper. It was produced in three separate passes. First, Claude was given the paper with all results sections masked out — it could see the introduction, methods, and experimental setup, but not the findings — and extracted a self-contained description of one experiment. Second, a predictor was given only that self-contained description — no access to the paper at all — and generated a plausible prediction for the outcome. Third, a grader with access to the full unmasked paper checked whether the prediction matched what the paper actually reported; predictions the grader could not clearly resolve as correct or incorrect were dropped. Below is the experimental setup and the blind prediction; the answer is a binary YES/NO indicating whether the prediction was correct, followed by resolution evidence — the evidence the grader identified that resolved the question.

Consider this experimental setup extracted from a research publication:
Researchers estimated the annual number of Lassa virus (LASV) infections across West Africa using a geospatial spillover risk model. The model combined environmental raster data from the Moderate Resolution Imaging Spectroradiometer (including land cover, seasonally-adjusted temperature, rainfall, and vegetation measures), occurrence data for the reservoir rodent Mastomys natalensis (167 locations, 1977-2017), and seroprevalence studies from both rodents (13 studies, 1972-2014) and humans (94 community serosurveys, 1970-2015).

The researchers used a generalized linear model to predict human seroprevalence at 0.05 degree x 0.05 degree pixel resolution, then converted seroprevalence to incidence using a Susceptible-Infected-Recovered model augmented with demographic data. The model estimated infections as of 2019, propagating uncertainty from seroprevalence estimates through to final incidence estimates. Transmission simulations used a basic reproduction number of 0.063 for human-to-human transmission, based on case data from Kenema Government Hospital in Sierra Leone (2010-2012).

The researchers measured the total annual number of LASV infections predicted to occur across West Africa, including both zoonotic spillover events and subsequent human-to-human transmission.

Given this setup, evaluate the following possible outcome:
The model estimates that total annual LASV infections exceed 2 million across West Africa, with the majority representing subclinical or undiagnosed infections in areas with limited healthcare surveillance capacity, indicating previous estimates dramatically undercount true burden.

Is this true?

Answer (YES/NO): YES